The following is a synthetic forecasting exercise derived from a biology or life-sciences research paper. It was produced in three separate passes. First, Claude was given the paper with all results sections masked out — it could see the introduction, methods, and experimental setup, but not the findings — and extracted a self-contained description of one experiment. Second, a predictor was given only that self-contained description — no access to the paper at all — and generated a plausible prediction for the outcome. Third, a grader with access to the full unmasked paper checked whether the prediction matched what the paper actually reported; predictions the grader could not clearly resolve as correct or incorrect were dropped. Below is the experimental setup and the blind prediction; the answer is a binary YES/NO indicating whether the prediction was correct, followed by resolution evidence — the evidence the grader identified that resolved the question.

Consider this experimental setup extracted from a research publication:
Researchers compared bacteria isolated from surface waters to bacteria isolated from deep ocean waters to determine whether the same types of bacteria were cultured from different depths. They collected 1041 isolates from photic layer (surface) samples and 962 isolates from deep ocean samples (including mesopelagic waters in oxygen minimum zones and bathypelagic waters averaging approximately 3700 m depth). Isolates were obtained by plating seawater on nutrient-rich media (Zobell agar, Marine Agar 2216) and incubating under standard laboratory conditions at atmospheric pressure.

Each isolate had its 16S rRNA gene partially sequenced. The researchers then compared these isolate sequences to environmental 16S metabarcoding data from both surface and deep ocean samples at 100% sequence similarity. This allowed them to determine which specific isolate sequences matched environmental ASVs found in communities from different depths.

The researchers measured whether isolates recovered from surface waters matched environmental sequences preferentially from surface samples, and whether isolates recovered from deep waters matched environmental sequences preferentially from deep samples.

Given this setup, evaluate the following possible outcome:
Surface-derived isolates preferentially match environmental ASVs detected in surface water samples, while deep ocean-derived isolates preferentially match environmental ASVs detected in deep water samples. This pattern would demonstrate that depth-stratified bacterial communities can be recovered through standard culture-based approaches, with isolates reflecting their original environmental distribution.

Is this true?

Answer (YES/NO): NO